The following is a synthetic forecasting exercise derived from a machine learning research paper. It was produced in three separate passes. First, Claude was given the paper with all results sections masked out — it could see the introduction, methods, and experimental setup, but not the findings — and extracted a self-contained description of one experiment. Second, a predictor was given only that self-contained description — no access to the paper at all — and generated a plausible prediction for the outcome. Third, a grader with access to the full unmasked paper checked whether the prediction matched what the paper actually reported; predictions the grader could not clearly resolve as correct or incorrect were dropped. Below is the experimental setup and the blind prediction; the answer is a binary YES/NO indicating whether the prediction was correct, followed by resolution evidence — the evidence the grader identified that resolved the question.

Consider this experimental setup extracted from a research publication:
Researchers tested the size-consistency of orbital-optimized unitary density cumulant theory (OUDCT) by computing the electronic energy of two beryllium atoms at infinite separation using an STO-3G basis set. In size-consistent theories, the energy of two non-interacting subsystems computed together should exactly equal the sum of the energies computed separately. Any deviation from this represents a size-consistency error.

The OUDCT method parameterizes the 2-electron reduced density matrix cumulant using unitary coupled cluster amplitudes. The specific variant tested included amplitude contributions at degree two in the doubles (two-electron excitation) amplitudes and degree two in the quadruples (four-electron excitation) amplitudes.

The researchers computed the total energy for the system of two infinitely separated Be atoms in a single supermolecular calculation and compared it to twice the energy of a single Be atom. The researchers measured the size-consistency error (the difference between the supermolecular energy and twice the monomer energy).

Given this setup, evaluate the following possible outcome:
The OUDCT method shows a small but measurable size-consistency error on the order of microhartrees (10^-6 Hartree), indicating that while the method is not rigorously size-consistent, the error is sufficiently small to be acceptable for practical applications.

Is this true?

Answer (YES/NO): NO